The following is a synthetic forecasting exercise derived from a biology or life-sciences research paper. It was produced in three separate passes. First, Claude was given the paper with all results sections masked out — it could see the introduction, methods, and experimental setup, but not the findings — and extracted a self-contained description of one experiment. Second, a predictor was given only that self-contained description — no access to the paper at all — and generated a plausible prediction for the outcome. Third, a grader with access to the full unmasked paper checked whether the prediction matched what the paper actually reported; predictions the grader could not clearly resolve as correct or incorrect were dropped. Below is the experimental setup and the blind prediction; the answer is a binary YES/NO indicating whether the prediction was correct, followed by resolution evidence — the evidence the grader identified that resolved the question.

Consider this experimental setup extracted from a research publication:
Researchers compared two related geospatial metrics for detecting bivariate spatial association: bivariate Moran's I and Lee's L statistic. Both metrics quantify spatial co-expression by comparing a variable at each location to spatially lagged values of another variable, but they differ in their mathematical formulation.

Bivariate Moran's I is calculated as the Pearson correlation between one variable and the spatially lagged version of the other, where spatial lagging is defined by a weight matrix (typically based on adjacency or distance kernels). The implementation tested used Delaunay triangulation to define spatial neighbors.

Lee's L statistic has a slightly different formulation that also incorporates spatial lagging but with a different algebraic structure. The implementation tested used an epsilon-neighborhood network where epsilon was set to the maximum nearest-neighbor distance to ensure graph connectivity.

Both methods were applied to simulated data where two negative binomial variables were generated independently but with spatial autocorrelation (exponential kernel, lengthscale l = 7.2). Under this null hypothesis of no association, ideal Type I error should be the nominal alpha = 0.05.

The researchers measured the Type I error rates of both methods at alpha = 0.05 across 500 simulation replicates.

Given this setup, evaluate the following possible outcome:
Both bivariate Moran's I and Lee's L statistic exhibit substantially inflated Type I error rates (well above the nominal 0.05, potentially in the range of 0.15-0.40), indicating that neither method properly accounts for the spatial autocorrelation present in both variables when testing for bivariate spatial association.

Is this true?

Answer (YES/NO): YES